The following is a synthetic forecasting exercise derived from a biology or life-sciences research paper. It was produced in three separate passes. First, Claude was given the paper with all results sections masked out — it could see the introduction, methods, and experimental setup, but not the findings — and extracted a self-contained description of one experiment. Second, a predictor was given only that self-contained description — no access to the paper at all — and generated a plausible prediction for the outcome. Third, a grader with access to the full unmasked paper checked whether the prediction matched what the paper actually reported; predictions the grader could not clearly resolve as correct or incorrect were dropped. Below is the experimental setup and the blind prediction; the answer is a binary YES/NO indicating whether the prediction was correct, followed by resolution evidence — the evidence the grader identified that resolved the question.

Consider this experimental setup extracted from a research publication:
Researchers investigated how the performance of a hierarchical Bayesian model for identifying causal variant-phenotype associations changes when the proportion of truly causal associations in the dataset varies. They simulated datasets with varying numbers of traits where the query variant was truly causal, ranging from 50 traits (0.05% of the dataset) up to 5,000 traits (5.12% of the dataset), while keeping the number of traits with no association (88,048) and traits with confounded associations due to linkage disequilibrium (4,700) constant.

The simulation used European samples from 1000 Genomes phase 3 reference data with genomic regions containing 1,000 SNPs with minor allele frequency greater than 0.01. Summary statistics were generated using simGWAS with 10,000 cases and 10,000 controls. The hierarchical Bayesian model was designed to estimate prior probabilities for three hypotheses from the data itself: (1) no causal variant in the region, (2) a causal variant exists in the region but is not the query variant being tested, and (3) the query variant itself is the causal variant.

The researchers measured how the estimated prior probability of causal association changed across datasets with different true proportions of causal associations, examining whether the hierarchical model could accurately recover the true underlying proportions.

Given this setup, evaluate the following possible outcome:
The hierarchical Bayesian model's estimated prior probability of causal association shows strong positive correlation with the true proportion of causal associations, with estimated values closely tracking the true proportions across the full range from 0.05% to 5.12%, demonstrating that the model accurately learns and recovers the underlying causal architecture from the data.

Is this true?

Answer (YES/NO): NO